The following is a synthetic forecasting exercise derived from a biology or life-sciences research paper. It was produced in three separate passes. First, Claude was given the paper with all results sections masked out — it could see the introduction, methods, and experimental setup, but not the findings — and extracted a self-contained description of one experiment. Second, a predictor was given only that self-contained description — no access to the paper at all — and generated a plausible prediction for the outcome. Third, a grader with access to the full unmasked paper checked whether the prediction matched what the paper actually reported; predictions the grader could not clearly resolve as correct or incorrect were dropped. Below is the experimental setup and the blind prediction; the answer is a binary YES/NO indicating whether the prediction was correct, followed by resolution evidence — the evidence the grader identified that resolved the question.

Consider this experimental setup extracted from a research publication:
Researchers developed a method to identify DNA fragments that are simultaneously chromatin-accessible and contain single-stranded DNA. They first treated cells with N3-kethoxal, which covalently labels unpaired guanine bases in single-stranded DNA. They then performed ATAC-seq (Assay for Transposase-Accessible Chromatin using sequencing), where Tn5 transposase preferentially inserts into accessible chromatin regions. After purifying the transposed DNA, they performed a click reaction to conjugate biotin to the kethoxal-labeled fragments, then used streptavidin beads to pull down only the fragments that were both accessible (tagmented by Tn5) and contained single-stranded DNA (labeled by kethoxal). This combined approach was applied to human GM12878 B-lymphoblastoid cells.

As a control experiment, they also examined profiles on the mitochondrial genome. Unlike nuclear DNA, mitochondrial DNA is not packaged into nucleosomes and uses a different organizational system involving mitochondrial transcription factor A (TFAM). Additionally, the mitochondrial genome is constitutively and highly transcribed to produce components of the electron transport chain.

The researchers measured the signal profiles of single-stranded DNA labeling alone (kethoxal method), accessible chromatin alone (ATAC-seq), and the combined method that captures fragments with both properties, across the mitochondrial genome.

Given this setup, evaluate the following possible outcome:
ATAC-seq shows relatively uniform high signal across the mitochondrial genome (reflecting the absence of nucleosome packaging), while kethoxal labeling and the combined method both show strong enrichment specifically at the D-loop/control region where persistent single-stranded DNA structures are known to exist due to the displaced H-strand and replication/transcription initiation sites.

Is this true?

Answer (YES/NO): YES